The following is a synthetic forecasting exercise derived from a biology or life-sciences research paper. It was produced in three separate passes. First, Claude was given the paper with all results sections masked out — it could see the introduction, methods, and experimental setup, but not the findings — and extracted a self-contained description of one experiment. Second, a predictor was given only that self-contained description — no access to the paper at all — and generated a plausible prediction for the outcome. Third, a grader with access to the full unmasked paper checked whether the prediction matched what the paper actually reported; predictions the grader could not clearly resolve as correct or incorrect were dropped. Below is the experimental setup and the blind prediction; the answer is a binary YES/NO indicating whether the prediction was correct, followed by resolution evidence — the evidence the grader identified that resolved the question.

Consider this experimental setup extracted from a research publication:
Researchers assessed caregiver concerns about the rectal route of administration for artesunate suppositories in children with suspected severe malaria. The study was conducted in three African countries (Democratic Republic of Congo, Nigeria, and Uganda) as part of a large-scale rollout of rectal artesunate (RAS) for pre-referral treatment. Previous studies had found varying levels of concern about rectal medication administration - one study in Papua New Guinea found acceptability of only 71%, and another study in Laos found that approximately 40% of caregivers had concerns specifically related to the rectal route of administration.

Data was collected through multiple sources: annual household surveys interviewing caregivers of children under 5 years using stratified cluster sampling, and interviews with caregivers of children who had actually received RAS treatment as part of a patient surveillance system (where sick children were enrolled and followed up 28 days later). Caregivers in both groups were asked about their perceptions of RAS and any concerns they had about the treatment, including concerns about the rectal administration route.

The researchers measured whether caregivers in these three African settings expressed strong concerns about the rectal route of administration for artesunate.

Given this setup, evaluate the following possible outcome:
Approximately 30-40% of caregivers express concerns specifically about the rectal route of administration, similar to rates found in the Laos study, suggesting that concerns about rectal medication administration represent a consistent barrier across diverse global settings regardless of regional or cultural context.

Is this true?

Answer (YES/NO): NO